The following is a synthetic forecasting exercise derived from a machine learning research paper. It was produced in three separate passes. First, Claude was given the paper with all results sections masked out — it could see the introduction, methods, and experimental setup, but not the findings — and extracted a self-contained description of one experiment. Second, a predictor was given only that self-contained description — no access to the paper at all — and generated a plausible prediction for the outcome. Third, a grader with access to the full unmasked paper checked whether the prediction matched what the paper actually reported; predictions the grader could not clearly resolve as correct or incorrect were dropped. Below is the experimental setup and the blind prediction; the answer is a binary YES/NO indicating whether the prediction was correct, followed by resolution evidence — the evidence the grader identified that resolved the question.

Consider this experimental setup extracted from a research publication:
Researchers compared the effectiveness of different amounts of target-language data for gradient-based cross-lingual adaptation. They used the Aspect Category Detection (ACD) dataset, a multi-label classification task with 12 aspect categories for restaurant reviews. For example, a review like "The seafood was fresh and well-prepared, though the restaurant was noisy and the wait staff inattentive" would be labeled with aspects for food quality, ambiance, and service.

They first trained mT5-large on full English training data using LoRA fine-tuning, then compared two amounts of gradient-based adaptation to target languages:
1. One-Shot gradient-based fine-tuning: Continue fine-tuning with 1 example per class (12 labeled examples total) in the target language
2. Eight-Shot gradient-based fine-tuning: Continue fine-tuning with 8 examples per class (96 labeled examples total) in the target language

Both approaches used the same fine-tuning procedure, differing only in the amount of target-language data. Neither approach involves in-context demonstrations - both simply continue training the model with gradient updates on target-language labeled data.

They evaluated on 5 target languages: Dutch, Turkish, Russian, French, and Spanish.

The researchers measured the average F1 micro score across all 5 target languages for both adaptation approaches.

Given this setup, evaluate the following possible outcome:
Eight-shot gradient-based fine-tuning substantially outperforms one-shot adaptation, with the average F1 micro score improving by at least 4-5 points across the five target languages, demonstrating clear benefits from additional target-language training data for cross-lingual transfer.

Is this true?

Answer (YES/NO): NO